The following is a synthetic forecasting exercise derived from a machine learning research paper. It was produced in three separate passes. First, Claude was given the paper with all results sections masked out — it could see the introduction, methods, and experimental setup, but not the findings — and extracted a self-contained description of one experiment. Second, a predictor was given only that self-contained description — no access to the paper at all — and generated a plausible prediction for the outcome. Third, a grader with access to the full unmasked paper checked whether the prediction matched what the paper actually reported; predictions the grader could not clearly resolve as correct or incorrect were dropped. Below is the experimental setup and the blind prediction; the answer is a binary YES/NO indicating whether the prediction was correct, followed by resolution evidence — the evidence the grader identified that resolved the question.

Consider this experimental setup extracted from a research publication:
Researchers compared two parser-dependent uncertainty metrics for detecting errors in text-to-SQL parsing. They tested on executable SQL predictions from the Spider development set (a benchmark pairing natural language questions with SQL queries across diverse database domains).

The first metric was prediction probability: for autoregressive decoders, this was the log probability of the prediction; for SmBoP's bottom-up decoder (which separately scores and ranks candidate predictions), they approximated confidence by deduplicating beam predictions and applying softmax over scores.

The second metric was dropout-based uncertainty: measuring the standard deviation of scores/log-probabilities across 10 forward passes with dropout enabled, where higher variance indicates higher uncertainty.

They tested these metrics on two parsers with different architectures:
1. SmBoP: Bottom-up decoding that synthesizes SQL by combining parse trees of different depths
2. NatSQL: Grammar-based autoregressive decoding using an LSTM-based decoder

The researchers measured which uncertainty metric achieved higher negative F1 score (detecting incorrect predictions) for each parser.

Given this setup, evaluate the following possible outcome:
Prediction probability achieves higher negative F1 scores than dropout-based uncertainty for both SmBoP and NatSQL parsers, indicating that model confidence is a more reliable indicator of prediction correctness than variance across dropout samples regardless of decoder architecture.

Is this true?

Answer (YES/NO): NO